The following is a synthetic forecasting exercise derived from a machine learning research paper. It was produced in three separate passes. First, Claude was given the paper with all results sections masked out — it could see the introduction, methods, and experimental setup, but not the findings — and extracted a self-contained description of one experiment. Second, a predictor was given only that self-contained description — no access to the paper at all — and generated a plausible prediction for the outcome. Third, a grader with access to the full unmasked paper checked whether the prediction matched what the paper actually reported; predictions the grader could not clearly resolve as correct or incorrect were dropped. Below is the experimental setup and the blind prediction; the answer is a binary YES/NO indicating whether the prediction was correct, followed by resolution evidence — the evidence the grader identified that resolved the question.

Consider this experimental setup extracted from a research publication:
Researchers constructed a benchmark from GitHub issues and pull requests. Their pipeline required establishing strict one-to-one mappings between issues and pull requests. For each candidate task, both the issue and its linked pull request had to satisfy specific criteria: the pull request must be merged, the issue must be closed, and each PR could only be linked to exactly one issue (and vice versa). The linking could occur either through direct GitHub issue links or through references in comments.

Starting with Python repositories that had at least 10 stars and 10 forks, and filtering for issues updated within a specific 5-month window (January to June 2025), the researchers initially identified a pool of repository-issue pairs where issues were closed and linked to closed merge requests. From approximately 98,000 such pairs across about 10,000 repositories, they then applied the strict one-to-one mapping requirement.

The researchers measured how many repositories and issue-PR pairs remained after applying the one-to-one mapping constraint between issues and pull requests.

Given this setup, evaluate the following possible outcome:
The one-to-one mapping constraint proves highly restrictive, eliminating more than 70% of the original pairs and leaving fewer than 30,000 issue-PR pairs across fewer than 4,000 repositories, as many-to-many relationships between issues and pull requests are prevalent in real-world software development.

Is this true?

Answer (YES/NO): NO